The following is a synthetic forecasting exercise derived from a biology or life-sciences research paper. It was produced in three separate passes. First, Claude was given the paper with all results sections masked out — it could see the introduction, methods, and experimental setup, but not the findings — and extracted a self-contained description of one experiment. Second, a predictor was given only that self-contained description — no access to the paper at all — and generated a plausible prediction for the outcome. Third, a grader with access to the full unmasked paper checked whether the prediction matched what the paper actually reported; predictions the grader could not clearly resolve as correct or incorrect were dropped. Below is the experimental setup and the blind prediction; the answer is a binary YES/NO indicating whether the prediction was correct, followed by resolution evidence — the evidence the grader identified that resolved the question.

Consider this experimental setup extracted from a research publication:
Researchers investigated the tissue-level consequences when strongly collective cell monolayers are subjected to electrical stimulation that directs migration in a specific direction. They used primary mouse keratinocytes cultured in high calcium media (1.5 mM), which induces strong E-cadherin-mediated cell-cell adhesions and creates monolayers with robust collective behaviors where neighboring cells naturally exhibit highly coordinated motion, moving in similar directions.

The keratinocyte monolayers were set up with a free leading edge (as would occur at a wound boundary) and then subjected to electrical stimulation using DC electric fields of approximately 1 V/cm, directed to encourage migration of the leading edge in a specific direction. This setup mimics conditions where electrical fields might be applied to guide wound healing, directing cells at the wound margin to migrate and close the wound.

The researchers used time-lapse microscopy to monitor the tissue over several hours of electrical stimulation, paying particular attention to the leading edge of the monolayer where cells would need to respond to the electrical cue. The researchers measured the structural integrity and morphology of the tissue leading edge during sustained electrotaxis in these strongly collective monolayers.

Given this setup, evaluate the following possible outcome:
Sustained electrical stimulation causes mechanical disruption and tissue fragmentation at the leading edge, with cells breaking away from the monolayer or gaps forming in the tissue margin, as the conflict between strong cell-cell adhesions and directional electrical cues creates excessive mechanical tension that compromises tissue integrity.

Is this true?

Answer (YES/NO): NO